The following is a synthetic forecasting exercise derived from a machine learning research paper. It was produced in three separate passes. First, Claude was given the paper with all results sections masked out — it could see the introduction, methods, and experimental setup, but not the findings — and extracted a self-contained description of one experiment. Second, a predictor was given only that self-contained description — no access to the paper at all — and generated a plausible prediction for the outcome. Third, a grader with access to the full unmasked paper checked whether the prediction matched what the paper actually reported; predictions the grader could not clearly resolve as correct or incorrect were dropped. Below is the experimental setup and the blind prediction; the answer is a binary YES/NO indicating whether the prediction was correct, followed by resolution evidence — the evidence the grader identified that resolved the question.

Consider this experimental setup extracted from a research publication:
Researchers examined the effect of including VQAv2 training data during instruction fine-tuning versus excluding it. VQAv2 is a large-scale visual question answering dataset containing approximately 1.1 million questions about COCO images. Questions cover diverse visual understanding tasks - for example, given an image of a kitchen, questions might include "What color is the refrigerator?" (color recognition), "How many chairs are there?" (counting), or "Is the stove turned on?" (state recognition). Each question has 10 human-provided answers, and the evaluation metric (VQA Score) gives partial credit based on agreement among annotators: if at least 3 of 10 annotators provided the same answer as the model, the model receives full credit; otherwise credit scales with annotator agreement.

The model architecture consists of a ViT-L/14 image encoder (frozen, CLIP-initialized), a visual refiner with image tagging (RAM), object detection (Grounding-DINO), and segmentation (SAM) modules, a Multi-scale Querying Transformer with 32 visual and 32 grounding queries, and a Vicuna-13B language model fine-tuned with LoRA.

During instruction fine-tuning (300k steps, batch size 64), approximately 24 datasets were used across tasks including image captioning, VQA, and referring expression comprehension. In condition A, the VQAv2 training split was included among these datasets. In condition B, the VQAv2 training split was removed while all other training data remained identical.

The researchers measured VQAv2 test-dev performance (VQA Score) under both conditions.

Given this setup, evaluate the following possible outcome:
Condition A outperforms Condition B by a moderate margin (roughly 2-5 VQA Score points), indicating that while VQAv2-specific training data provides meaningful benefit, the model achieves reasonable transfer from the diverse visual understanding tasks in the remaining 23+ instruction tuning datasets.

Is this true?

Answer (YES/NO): NO